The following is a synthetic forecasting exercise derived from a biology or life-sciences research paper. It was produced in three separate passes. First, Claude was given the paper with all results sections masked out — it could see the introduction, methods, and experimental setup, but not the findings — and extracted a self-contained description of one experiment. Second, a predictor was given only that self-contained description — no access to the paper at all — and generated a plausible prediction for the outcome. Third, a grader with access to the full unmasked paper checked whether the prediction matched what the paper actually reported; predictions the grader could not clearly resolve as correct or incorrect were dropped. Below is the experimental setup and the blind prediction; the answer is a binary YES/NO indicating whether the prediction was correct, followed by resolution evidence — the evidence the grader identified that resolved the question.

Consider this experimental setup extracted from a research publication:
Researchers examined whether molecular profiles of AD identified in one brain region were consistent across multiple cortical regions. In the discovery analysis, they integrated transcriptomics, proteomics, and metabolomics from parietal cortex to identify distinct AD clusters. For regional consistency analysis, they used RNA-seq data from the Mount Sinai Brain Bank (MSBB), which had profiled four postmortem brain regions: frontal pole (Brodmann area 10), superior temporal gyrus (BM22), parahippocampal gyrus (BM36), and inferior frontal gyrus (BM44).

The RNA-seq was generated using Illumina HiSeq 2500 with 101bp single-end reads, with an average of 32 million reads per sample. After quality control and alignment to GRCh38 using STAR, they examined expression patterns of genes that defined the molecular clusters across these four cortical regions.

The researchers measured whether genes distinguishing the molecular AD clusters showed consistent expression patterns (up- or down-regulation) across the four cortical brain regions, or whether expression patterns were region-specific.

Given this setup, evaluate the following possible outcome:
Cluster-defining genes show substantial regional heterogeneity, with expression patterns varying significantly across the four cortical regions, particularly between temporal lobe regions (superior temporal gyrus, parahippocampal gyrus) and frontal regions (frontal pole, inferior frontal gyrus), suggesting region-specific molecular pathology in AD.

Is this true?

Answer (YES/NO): NO